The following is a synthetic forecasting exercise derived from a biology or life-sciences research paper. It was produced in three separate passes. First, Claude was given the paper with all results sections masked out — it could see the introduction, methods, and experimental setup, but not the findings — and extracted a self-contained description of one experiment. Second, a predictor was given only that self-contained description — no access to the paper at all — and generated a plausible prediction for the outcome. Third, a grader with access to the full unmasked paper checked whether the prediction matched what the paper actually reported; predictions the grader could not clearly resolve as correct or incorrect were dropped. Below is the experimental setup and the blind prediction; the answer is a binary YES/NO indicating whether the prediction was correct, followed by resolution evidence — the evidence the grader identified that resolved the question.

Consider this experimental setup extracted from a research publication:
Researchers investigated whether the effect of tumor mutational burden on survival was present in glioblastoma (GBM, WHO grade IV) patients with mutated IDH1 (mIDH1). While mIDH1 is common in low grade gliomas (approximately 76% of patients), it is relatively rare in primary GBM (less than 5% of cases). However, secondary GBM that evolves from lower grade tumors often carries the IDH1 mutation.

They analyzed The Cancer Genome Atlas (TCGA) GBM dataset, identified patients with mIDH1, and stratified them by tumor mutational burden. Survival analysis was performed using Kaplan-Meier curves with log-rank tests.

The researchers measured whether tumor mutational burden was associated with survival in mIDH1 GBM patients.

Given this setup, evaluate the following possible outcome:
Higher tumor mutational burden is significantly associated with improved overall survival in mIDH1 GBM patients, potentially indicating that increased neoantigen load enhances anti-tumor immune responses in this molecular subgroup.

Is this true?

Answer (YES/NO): NO